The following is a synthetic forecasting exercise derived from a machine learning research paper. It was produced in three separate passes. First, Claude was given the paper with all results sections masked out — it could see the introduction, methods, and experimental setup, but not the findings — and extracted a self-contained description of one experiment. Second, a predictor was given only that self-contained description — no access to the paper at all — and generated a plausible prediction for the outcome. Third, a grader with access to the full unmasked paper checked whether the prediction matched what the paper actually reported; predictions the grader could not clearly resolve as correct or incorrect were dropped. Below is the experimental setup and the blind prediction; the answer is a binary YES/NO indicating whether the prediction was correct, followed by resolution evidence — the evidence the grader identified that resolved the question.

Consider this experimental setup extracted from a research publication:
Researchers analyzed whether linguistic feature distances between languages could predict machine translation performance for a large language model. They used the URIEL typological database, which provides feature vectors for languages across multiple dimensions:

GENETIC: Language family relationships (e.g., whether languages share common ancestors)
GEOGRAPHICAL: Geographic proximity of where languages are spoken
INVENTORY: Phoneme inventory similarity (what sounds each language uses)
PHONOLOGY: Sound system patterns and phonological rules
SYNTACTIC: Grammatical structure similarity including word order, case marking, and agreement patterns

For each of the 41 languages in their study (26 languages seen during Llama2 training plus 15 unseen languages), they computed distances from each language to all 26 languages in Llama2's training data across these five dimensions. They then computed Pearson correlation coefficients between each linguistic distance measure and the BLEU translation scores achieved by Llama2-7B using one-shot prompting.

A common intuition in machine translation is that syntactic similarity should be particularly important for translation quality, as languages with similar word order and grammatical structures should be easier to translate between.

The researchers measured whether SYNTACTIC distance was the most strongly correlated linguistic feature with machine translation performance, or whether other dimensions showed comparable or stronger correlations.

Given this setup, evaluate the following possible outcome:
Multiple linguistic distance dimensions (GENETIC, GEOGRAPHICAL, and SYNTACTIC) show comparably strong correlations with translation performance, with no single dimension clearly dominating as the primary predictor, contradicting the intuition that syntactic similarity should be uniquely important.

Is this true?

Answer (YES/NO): NO